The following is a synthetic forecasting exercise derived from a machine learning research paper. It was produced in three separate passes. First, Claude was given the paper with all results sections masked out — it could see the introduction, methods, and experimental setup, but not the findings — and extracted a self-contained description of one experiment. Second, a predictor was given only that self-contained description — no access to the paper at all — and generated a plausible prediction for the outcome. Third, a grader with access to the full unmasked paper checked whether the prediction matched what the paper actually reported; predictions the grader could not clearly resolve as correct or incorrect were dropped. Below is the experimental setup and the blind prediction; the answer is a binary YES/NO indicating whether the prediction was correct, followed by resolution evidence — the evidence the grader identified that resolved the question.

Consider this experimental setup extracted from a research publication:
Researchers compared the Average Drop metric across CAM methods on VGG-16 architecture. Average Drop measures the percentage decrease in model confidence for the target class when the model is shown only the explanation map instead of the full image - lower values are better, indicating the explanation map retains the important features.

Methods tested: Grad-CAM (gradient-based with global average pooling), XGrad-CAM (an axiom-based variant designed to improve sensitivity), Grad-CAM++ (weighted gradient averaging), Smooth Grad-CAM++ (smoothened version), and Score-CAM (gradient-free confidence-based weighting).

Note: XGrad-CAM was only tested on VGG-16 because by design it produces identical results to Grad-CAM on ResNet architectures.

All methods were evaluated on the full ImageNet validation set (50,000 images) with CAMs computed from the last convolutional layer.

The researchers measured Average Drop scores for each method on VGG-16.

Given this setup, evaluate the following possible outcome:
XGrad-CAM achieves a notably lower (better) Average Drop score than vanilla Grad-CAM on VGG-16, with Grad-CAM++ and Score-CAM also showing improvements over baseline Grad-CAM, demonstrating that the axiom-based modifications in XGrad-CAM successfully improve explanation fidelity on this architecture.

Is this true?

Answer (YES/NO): NO